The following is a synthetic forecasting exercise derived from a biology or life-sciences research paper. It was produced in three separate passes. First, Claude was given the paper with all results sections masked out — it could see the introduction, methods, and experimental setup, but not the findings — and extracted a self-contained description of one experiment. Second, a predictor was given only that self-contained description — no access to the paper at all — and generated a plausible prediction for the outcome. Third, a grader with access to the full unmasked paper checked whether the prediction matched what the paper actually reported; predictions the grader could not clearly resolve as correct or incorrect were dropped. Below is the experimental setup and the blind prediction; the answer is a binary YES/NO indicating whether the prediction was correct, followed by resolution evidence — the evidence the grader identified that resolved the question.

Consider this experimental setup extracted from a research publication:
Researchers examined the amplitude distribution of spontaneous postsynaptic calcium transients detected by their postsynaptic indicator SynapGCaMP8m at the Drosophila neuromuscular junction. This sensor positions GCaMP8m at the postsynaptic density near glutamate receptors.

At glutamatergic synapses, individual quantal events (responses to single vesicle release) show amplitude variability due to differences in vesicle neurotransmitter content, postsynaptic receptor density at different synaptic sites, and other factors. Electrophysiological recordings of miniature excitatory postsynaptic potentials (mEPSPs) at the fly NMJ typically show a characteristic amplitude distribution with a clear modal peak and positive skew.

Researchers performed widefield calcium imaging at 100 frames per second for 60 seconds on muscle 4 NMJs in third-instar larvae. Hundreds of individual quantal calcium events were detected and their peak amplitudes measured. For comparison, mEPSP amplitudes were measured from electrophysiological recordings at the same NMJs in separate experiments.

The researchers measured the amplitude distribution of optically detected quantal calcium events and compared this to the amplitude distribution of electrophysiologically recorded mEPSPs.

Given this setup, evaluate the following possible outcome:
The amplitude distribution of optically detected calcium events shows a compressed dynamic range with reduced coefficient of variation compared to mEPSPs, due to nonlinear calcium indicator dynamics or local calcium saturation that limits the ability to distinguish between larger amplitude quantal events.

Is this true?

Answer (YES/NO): NO